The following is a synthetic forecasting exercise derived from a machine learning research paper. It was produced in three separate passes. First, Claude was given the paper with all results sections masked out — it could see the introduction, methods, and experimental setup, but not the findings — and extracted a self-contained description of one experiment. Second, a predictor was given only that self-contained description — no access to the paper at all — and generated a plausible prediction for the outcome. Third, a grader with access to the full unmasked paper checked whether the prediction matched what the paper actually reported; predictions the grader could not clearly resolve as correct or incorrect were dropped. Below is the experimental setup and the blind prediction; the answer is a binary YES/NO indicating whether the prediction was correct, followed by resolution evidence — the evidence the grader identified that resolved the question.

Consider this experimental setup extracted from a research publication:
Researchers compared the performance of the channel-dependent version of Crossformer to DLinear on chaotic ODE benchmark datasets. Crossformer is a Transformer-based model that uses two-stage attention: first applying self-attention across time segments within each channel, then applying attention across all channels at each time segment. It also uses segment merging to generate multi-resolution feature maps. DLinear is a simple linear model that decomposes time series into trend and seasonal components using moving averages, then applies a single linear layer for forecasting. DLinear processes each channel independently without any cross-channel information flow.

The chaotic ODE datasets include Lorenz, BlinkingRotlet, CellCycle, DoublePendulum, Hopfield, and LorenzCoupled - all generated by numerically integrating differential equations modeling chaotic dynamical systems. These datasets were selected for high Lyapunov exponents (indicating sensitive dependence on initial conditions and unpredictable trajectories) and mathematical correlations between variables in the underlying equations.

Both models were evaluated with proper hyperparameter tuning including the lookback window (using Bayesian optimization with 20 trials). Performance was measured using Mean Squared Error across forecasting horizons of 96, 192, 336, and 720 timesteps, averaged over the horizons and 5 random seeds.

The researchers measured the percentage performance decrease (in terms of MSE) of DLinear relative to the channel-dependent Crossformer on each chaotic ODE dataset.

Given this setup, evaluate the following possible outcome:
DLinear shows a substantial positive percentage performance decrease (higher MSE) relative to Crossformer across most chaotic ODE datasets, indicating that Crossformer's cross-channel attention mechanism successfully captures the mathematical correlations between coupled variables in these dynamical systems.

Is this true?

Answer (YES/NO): YES